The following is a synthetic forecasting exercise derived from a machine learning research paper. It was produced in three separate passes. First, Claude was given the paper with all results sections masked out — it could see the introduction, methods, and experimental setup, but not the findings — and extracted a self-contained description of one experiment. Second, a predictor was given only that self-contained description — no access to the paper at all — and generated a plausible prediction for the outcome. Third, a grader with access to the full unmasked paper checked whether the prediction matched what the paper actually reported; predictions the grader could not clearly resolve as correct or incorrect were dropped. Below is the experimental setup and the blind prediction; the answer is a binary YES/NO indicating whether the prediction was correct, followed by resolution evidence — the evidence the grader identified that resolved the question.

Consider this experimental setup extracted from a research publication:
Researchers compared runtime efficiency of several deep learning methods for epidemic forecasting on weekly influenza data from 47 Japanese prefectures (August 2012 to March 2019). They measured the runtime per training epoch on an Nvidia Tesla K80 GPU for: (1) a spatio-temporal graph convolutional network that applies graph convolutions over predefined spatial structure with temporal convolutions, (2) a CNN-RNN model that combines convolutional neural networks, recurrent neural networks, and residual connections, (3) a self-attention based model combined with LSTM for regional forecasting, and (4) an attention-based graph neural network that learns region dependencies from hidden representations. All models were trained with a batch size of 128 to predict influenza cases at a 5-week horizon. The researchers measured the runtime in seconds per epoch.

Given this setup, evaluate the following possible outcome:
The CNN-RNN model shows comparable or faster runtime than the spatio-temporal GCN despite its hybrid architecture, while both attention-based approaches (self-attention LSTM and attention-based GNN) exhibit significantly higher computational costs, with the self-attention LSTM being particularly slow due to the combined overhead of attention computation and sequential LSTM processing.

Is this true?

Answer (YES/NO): NO